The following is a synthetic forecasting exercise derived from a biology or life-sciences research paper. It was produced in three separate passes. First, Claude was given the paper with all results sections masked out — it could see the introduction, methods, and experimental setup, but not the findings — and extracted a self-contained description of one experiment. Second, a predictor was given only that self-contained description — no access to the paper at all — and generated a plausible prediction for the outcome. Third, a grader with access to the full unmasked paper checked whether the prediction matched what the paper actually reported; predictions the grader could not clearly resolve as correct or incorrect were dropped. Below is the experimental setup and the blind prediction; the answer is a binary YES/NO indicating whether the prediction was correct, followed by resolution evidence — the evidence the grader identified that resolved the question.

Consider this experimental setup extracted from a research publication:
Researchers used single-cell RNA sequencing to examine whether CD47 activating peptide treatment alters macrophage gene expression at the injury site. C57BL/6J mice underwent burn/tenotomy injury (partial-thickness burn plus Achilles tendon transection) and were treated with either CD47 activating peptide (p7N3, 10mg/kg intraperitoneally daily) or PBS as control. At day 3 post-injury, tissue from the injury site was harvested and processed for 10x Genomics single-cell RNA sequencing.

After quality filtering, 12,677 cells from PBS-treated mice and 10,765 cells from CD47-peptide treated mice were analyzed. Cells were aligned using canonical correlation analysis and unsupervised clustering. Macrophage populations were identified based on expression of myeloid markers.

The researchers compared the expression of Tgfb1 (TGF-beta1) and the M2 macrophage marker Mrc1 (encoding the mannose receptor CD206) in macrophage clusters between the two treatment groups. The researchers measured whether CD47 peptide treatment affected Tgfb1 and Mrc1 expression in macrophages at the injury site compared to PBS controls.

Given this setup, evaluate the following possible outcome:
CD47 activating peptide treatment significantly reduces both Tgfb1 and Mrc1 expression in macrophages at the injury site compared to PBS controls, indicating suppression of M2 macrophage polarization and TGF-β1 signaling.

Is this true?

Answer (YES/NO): NO